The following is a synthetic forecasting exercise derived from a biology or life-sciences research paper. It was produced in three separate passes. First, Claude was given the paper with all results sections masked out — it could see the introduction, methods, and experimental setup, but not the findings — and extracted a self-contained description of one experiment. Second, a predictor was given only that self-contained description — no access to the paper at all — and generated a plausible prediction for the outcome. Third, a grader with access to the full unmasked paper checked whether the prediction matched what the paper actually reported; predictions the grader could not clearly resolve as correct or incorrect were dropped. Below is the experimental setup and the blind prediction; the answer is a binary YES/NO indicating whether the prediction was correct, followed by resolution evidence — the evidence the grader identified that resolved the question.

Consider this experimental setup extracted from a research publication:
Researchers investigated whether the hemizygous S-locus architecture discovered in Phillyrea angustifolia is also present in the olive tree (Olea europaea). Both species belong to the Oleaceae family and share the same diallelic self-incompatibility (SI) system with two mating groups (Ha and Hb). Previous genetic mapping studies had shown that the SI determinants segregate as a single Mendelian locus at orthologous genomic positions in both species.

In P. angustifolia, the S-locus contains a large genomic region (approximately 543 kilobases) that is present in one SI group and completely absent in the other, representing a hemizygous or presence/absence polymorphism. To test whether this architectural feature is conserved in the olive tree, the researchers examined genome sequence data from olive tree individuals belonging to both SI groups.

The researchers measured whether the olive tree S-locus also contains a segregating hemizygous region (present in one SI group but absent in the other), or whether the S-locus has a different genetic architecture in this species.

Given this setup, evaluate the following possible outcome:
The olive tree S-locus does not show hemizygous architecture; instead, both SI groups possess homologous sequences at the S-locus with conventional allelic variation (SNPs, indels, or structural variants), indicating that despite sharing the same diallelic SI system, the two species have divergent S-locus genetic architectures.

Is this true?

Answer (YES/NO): NO